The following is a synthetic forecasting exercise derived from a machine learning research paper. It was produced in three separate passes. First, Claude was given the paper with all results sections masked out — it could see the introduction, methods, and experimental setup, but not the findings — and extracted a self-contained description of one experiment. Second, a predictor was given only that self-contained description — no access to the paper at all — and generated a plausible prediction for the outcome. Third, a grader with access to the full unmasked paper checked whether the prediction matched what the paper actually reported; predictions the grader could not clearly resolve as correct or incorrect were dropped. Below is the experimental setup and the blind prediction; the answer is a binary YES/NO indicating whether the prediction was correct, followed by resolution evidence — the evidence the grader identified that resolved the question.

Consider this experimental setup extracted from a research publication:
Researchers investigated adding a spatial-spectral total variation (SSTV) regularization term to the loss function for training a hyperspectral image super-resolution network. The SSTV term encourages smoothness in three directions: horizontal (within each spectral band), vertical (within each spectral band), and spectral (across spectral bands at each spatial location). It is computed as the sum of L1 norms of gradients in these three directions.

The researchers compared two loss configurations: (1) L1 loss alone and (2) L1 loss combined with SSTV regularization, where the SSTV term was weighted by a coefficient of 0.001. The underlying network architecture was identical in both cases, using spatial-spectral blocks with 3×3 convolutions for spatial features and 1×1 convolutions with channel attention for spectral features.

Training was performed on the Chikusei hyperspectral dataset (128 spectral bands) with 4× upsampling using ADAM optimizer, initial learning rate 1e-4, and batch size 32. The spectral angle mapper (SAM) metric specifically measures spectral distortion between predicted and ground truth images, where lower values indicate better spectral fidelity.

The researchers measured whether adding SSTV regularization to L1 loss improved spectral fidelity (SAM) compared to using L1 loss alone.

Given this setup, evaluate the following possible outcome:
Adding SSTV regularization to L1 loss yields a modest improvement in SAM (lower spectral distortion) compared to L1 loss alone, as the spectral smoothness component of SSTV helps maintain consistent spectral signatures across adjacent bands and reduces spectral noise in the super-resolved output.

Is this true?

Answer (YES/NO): YES